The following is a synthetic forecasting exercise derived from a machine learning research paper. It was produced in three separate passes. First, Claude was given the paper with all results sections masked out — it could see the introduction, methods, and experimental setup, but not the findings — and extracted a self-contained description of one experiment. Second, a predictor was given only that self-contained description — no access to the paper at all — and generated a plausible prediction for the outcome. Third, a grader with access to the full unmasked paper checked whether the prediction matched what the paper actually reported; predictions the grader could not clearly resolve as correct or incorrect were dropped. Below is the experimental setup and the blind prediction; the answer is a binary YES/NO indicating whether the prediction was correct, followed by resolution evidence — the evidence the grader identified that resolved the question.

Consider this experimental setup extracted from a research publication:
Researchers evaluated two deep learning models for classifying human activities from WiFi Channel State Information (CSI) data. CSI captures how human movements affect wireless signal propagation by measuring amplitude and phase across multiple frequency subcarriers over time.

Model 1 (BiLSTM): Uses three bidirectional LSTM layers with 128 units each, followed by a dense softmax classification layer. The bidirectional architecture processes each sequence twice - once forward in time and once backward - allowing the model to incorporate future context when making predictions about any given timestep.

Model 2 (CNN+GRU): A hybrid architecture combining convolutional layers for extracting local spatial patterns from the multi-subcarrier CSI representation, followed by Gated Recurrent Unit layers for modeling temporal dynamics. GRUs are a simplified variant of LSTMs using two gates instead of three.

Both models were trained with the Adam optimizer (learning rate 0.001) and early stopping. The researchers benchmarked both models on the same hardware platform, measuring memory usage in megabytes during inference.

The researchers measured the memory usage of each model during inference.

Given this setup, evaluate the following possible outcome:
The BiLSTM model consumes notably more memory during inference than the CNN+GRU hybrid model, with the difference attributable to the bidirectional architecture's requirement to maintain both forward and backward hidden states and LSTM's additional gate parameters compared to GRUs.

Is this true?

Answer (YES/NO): YES